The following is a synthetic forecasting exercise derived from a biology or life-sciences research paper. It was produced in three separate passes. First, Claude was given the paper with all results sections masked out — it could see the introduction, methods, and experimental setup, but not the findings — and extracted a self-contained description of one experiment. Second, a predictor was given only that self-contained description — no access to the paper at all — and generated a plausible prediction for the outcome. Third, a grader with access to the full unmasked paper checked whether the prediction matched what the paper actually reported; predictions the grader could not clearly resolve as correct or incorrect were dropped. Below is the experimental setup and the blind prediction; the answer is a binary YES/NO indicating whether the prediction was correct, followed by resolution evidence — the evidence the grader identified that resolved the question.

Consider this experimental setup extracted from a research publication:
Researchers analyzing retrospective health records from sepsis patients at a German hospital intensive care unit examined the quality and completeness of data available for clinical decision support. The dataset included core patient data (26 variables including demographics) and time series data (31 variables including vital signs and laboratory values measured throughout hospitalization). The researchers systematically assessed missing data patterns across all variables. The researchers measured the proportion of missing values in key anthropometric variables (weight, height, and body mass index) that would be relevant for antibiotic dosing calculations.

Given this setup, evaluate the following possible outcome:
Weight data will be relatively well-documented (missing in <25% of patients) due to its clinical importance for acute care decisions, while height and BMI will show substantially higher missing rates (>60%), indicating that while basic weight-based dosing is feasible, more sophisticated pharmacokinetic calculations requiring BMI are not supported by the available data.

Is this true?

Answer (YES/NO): NO